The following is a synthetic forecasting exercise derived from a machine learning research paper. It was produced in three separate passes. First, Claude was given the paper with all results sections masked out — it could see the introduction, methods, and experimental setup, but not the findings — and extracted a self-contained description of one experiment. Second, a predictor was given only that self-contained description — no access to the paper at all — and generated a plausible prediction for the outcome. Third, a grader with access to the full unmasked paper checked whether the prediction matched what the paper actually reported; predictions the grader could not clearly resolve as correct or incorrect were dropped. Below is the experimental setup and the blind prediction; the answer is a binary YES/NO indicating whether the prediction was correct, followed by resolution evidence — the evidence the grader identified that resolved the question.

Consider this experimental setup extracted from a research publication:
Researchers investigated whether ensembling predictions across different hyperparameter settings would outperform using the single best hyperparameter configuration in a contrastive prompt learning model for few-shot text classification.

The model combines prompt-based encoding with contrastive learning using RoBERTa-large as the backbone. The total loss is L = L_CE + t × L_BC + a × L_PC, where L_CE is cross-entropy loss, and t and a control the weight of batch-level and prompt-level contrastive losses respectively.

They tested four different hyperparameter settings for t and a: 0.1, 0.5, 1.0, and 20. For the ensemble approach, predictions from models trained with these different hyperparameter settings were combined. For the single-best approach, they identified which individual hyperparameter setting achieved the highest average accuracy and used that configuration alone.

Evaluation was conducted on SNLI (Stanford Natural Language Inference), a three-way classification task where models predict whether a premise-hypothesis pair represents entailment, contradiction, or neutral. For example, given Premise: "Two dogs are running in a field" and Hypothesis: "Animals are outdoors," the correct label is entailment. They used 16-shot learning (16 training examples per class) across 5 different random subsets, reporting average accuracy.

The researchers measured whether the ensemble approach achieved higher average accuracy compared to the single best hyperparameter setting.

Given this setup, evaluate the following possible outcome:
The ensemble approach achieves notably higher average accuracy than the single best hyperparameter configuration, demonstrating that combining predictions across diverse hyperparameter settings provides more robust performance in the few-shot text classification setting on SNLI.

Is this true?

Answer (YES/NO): NO